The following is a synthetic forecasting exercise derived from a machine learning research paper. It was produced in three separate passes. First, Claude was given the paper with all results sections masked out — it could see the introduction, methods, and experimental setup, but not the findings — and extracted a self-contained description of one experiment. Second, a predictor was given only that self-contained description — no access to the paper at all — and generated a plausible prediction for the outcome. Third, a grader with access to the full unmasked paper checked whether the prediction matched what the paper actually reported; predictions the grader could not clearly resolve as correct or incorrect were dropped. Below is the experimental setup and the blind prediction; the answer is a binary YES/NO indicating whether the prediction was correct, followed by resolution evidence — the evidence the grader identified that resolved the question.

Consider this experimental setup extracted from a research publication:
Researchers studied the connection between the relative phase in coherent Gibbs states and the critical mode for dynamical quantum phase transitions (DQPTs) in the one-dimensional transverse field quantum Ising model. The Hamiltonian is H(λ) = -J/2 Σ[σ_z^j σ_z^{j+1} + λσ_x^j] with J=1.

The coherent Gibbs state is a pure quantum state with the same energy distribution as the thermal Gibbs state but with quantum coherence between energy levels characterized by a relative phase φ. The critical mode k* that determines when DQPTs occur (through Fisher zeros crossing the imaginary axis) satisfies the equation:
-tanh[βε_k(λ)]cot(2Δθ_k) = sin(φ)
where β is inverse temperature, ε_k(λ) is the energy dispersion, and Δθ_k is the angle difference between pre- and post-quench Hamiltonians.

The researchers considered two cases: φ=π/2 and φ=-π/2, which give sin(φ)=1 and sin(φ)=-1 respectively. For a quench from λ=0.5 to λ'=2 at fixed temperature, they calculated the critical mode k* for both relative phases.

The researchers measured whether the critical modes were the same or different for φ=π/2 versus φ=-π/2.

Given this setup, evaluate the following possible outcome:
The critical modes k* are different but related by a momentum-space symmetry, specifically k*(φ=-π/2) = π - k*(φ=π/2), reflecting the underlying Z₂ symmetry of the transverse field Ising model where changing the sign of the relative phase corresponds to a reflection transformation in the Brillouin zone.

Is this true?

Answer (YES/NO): NO